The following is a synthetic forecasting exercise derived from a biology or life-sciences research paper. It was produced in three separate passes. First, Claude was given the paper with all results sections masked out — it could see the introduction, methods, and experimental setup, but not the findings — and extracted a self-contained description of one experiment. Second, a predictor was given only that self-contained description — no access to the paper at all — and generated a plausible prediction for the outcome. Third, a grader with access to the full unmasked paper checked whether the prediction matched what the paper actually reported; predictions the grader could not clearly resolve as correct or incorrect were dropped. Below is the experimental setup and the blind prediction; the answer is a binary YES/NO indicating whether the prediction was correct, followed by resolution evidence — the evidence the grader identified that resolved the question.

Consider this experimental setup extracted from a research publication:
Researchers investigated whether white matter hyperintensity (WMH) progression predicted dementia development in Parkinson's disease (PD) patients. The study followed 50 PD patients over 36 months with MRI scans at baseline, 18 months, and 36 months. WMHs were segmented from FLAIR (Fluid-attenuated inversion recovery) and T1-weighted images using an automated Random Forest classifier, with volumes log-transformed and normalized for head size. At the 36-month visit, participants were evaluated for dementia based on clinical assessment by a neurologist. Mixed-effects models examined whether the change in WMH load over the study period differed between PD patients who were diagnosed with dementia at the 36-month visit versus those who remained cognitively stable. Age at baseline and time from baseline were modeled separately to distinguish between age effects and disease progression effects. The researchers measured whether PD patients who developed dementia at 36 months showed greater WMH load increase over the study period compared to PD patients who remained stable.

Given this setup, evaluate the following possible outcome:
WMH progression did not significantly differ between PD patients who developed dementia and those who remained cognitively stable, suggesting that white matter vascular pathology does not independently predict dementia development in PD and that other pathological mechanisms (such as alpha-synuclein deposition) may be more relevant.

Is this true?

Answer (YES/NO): NO